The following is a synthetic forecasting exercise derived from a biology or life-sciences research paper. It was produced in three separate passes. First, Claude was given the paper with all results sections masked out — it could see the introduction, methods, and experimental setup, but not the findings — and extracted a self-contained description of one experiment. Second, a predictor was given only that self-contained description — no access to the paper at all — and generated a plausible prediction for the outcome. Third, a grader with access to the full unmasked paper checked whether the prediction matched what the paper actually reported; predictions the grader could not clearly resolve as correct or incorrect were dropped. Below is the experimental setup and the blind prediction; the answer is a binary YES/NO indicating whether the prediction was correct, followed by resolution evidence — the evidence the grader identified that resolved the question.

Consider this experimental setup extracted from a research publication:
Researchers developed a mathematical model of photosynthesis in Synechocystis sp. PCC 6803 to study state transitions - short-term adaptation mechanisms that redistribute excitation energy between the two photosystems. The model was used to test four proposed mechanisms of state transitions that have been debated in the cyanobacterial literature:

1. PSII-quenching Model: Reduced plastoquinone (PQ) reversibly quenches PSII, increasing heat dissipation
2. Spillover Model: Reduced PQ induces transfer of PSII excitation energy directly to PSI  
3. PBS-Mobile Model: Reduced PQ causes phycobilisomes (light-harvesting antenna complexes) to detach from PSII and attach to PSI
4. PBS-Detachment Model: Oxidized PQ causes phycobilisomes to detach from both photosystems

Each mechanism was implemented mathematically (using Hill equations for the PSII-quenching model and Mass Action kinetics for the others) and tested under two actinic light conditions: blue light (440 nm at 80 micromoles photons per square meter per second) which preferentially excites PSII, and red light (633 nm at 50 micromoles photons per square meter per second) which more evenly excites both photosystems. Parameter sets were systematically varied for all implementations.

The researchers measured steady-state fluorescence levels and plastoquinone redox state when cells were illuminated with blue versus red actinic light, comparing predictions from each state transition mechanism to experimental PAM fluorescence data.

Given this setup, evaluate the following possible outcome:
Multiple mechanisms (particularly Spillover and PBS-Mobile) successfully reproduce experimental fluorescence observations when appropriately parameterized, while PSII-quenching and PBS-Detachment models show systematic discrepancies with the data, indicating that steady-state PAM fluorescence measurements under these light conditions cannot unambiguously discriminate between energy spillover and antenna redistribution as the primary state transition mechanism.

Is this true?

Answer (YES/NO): NO